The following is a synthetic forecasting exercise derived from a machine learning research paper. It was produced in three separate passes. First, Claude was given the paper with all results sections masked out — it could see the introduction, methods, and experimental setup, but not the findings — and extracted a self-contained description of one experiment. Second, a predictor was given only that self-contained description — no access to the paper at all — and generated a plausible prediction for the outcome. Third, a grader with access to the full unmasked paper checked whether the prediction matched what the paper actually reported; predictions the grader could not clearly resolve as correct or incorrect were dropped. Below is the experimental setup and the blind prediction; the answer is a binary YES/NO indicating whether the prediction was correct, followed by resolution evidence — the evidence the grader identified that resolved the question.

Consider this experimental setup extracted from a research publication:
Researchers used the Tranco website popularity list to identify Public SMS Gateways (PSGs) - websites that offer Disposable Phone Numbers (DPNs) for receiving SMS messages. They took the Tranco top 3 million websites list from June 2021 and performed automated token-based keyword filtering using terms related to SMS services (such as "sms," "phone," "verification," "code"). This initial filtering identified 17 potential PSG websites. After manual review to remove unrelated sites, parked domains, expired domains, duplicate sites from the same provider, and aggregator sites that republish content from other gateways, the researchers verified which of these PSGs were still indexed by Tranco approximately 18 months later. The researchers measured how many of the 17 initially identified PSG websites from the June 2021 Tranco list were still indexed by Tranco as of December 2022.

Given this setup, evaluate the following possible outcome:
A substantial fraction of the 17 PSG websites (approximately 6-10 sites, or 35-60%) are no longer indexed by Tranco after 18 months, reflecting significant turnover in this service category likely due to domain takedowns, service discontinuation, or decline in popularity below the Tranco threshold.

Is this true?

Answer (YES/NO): NO